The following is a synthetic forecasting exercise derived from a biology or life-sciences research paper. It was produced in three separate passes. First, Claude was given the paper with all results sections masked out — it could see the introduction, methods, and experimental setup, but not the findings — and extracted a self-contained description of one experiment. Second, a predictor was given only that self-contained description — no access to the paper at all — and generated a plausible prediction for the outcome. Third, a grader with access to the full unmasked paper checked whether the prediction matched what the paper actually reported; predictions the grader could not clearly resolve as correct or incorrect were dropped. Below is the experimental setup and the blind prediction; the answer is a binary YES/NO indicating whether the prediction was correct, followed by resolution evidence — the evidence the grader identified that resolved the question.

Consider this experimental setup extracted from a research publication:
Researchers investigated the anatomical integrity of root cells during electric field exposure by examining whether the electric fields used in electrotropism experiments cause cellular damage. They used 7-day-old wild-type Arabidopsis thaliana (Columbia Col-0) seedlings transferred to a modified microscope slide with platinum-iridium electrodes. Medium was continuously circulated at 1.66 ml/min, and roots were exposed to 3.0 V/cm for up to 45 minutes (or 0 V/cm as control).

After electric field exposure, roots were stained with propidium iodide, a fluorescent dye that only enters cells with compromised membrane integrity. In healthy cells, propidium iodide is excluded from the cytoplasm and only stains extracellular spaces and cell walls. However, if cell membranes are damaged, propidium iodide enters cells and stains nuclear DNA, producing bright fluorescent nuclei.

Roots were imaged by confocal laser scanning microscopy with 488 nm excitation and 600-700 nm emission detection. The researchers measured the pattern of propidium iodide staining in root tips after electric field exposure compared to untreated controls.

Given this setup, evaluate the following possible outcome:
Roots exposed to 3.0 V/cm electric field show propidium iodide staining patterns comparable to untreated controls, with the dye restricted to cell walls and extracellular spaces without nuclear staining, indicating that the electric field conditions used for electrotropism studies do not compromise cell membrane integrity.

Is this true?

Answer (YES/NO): NO